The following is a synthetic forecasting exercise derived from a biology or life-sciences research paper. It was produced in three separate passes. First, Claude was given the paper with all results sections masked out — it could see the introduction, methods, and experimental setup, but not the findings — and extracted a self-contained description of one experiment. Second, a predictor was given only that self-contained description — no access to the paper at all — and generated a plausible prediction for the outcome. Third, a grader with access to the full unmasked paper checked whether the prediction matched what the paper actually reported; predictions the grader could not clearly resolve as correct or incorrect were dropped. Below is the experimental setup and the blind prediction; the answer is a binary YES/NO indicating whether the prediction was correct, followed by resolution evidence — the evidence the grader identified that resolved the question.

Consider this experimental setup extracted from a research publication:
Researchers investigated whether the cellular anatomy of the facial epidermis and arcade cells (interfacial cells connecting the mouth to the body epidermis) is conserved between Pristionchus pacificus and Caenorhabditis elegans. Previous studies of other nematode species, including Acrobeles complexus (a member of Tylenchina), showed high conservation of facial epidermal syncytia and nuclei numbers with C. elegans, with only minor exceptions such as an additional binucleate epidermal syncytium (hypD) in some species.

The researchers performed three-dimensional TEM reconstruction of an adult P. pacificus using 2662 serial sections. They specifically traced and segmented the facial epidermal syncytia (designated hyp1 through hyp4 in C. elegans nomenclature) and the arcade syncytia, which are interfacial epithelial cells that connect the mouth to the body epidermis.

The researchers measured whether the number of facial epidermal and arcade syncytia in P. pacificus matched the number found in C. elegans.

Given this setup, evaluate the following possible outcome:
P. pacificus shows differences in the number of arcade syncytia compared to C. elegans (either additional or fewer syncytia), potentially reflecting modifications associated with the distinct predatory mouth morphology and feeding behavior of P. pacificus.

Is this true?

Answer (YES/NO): NO